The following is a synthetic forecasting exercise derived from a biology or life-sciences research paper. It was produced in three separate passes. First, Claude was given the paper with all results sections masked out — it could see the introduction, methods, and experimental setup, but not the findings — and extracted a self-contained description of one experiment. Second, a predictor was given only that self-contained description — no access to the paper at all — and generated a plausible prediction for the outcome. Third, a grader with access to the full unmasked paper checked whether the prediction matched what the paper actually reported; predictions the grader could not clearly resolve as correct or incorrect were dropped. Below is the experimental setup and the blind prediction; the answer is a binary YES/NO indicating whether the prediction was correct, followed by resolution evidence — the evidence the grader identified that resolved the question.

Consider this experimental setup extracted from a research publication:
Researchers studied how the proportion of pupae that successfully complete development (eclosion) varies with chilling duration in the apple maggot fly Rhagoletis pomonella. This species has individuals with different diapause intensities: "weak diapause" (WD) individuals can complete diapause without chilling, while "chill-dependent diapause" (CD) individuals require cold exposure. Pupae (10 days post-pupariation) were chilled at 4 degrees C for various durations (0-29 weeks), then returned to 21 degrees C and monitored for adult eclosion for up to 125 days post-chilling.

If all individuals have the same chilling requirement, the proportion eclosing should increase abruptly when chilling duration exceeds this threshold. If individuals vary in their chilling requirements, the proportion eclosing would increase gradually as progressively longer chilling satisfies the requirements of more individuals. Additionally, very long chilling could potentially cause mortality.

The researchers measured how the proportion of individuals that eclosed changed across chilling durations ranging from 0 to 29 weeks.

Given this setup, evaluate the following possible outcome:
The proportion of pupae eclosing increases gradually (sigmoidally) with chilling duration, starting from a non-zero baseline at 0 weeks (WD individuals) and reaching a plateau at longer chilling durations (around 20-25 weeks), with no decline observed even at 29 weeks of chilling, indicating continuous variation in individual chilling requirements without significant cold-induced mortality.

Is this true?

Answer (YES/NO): NO